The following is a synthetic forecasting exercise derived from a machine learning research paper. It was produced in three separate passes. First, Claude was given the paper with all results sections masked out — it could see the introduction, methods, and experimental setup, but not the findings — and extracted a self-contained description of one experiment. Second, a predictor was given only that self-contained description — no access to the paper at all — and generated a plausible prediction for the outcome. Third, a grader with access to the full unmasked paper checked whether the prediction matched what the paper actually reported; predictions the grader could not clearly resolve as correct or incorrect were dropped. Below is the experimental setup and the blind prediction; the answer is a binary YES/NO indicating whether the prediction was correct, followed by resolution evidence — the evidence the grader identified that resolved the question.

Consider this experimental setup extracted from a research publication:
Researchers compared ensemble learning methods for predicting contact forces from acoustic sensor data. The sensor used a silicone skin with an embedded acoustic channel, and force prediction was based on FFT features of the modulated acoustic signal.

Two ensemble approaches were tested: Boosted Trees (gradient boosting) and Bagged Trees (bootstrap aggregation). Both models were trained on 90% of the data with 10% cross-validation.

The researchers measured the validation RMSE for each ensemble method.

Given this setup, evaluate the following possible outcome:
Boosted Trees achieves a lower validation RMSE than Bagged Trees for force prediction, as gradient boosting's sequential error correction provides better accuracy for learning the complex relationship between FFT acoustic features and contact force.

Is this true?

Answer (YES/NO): NO